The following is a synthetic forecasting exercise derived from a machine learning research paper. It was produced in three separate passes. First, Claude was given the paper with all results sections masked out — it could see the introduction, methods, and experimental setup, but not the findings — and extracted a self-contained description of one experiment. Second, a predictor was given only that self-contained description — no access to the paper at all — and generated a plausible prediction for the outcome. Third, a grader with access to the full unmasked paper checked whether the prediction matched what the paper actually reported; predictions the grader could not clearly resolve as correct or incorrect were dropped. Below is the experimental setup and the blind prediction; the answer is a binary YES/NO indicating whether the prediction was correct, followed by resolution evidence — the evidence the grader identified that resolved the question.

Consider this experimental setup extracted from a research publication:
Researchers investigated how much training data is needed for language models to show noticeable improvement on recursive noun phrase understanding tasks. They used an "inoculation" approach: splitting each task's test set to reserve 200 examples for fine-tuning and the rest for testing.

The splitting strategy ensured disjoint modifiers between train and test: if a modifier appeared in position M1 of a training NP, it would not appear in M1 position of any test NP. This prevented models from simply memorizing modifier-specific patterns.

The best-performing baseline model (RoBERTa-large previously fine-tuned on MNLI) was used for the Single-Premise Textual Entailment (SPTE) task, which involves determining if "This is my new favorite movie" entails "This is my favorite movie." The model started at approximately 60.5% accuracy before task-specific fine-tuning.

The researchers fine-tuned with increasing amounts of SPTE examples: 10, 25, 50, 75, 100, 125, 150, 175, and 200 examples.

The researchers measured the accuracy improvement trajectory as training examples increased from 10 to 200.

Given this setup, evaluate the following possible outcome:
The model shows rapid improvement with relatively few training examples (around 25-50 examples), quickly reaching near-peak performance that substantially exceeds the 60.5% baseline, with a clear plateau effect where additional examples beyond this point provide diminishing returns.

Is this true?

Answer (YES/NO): NO